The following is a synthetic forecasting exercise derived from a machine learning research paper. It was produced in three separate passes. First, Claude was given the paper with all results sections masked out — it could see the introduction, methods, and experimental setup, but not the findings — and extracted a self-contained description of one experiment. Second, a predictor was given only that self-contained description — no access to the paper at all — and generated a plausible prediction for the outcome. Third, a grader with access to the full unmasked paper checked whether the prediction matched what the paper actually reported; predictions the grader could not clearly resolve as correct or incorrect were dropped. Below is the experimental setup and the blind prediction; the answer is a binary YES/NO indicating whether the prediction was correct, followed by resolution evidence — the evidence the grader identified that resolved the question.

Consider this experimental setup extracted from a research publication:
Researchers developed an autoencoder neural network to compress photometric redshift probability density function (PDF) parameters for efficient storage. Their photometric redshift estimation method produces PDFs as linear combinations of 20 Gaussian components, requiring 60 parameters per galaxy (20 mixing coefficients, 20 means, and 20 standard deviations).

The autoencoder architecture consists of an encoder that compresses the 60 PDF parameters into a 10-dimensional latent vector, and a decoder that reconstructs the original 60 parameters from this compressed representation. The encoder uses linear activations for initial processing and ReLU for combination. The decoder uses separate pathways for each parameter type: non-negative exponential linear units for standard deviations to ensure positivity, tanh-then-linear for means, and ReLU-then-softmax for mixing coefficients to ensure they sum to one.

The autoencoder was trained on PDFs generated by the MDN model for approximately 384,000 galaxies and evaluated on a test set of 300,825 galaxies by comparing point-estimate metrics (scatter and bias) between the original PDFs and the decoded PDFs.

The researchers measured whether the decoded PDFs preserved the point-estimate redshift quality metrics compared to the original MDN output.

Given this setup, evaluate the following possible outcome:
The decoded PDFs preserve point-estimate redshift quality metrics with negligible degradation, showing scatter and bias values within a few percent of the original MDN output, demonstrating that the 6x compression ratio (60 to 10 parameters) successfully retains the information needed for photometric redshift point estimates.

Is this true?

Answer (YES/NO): NO